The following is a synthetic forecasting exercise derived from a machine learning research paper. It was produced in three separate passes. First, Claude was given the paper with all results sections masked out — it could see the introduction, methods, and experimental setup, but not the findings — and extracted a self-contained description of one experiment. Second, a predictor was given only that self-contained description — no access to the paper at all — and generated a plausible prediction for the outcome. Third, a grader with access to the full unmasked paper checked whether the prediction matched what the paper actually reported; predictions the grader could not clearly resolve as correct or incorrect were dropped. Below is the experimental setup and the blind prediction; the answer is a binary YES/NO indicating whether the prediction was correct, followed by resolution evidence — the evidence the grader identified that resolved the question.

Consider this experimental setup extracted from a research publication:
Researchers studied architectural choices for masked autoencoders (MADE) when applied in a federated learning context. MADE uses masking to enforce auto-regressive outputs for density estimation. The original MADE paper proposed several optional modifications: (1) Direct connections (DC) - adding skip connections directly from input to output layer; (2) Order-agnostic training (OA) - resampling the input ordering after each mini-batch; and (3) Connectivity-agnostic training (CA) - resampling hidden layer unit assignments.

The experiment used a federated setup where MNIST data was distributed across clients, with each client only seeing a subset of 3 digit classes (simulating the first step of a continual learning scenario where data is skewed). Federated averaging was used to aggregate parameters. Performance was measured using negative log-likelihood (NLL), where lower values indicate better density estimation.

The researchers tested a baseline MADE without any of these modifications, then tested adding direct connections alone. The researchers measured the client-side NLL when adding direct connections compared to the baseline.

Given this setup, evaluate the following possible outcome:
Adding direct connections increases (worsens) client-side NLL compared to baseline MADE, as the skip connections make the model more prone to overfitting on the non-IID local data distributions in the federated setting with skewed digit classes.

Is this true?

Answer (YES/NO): NO